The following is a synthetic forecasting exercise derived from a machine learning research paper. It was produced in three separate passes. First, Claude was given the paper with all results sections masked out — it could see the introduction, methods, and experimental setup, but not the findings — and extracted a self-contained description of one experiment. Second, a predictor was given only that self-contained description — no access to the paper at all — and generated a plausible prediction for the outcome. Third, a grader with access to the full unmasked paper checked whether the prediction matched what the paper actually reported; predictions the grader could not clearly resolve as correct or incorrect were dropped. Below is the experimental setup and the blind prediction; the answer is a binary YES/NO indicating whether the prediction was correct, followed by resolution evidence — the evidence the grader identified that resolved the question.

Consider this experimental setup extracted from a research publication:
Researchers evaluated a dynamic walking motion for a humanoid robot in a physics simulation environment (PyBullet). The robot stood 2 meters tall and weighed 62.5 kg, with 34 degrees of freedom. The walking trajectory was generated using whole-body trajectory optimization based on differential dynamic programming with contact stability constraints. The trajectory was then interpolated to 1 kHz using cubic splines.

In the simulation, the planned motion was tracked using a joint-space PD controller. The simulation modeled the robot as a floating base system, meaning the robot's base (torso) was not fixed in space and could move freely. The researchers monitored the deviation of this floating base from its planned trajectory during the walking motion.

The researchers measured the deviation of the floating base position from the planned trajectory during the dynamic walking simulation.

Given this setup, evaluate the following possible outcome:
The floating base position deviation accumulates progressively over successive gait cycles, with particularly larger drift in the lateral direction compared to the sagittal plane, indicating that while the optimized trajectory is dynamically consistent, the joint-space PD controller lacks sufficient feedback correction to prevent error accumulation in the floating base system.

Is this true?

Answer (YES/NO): NO